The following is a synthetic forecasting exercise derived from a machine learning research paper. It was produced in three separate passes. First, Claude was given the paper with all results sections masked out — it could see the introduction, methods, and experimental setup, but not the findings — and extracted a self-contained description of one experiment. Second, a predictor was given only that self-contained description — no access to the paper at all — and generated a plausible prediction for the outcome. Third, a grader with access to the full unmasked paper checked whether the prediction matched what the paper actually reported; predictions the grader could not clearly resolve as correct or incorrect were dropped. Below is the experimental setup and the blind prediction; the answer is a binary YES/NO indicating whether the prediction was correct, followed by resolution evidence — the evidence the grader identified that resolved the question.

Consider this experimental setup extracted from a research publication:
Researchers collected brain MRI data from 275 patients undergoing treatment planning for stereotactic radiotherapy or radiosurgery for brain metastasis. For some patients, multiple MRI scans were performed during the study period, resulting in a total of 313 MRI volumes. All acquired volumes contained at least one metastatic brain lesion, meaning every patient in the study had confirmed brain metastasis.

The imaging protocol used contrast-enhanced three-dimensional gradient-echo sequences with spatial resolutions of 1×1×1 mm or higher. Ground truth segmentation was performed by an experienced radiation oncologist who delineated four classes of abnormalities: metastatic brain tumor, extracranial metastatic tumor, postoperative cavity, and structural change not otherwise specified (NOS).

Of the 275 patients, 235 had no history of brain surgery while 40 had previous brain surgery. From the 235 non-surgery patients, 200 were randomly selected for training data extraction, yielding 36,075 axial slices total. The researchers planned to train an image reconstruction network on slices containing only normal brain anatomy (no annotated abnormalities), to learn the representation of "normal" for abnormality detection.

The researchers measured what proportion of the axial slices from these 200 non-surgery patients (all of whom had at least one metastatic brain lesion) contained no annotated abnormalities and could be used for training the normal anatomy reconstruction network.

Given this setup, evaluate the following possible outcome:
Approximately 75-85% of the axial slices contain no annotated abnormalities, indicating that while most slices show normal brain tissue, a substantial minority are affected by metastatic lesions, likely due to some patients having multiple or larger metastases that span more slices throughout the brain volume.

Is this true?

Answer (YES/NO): YES